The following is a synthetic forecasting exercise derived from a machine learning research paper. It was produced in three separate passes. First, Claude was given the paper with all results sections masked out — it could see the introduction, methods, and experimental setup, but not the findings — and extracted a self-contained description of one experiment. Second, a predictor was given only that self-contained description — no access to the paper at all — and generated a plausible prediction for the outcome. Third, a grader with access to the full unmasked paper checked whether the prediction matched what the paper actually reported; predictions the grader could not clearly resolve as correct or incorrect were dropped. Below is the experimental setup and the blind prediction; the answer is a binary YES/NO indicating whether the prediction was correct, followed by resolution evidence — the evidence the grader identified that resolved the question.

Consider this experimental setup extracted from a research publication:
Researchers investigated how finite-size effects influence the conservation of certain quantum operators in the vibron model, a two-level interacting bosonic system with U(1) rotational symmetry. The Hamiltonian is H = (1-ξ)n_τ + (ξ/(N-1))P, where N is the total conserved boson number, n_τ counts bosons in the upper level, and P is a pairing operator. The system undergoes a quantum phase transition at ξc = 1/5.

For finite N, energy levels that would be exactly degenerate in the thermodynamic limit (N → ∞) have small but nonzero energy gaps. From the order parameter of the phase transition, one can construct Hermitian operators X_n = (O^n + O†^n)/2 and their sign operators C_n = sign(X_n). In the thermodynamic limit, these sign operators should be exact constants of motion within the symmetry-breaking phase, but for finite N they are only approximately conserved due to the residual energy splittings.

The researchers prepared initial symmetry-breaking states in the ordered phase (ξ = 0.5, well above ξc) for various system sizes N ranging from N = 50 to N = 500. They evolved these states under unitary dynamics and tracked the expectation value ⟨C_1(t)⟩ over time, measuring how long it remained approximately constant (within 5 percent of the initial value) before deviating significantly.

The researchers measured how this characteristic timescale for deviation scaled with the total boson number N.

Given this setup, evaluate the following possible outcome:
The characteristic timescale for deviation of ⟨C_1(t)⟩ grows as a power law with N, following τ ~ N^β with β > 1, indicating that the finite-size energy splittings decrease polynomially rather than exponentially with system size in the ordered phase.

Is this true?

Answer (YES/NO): NO